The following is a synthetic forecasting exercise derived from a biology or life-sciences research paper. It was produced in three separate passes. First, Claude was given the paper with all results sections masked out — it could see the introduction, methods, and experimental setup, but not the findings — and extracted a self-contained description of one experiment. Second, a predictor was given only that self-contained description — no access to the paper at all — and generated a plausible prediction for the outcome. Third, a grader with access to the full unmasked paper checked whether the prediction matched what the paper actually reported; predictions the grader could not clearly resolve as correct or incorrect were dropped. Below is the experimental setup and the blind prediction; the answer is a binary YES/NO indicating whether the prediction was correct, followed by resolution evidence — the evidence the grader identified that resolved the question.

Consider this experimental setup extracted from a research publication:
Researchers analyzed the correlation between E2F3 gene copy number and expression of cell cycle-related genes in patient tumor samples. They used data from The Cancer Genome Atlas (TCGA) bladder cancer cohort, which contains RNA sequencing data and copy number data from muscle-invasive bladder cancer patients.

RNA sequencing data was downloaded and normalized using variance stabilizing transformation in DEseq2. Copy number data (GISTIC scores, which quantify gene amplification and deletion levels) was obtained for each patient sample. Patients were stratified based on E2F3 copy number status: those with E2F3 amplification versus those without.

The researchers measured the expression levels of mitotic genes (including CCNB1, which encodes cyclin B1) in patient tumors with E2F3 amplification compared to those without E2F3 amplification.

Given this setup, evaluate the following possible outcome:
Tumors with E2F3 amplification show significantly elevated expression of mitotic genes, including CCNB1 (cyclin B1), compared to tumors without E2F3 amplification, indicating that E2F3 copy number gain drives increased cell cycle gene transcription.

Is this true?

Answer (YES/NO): YES